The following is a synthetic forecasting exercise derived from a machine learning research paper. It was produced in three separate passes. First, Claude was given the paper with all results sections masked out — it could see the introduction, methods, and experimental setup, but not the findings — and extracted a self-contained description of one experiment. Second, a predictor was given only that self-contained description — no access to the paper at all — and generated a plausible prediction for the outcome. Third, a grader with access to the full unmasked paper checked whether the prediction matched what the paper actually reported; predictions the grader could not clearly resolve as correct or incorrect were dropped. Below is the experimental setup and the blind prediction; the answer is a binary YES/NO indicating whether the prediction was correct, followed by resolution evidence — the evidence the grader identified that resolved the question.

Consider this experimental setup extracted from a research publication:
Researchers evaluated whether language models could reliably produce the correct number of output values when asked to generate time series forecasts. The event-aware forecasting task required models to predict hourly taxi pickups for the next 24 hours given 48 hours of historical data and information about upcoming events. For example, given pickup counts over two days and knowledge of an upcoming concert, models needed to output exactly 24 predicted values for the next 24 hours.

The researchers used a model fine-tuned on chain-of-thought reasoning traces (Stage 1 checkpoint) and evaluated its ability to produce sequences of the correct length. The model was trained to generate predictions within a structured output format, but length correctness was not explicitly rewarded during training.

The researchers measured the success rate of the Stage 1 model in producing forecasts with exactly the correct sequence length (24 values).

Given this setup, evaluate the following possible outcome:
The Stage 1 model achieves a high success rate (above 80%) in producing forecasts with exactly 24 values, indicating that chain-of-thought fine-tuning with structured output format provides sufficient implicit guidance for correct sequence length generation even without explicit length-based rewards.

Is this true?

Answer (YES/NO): NO